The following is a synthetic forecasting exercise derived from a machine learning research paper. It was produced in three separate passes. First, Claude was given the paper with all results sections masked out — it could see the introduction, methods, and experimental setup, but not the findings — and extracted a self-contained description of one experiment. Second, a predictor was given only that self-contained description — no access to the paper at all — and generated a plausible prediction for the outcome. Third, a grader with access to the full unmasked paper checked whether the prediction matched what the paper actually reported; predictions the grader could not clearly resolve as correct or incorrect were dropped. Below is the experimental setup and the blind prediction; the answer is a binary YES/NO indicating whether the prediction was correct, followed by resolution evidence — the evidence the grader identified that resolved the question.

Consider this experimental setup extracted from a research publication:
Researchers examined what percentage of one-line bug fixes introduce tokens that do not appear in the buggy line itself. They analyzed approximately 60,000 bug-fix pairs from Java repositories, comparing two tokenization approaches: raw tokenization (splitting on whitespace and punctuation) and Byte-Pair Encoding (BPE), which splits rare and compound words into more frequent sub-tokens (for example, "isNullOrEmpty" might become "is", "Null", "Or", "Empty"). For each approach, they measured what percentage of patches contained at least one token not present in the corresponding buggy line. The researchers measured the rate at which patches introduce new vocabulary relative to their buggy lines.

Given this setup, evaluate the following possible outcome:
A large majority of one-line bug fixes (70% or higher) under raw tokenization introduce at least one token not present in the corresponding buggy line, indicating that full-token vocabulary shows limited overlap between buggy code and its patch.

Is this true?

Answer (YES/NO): YES